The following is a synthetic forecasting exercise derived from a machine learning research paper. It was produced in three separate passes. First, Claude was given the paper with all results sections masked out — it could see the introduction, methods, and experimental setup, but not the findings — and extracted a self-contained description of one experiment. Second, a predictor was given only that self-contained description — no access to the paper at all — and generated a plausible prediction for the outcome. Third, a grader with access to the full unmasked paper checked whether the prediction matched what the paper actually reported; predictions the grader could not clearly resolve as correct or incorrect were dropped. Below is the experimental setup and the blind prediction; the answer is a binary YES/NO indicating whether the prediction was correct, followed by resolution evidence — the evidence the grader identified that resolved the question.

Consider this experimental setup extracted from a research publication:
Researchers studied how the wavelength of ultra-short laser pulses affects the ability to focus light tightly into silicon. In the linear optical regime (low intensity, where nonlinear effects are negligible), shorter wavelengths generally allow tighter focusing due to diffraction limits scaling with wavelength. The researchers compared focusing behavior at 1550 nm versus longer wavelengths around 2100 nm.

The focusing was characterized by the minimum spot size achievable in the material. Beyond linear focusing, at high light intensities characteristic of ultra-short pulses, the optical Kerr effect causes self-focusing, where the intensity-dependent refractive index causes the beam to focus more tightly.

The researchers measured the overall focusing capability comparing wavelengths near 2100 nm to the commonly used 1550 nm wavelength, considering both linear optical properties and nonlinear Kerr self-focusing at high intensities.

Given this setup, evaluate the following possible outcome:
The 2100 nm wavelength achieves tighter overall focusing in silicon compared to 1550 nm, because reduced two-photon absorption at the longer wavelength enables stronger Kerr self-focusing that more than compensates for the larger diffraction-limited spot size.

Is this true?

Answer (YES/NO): NO